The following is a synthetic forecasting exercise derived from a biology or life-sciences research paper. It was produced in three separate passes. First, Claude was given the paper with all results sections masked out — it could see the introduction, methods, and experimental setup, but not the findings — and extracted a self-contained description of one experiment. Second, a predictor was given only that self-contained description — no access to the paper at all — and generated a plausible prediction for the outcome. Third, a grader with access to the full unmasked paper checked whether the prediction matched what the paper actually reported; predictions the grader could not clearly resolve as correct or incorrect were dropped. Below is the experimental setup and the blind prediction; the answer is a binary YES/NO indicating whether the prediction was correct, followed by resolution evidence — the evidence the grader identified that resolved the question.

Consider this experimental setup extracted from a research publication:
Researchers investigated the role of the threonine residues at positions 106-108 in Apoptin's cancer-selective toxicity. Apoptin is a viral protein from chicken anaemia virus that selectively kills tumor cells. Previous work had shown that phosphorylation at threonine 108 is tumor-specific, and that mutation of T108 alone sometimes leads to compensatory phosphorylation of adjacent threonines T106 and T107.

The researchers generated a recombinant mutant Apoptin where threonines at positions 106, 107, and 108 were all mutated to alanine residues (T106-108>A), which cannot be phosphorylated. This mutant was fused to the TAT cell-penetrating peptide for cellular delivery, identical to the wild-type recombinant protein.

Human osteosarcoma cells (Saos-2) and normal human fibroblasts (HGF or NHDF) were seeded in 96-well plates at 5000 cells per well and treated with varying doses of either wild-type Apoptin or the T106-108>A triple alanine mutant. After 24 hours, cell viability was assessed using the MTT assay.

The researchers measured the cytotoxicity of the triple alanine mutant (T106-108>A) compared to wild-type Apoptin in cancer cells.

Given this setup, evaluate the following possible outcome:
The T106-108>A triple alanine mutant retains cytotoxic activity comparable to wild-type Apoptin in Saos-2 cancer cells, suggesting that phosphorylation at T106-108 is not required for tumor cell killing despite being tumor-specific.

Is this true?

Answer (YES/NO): NO